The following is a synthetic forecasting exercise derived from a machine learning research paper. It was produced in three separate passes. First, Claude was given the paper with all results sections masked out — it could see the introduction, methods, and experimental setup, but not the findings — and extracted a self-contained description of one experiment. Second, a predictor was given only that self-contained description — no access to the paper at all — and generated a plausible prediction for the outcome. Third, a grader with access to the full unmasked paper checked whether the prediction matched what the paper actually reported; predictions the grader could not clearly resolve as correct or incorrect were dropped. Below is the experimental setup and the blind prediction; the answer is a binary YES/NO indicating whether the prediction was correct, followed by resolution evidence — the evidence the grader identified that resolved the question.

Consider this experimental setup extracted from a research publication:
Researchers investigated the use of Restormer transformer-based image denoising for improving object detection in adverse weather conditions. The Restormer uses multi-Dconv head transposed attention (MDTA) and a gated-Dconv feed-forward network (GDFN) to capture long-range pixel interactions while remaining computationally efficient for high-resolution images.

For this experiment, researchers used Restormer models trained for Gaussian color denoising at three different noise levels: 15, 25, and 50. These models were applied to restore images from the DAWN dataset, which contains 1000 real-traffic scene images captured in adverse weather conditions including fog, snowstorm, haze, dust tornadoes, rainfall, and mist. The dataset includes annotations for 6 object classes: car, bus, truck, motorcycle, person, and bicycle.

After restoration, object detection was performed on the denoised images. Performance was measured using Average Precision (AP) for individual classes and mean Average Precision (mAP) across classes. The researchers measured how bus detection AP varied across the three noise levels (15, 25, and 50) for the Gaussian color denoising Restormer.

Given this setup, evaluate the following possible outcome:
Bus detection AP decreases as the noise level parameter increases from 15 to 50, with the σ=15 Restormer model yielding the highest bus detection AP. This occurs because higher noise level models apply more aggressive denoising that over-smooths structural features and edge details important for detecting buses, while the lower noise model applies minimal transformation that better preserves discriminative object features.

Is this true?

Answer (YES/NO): NO